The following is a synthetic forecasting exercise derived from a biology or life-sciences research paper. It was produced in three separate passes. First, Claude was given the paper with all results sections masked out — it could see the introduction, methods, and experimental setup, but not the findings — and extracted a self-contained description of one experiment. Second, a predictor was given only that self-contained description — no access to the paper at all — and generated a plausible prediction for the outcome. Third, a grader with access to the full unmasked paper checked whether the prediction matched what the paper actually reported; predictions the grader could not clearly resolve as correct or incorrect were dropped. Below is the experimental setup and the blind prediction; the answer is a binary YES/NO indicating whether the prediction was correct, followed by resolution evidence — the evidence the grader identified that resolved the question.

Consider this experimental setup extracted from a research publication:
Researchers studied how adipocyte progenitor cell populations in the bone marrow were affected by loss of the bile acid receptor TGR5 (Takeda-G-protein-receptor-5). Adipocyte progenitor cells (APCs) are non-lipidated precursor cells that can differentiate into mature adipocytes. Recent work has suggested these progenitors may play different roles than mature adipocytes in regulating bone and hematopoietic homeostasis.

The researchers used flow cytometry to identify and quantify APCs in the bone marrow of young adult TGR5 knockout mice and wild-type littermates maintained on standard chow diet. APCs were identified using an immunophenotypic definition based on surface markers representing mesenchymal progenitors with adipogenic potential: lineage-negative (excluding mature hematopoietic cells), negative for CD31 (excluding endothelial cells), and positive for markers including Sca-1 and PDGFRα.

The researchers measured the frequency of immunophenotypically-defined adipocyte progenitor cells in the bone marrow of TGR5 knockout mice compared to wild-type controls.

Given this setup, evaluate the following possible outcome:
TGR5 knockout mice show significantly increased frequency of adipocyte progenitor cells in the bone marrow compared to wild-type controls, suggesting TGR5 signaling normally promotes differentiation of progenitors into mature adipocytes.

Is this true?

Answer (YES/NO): YES